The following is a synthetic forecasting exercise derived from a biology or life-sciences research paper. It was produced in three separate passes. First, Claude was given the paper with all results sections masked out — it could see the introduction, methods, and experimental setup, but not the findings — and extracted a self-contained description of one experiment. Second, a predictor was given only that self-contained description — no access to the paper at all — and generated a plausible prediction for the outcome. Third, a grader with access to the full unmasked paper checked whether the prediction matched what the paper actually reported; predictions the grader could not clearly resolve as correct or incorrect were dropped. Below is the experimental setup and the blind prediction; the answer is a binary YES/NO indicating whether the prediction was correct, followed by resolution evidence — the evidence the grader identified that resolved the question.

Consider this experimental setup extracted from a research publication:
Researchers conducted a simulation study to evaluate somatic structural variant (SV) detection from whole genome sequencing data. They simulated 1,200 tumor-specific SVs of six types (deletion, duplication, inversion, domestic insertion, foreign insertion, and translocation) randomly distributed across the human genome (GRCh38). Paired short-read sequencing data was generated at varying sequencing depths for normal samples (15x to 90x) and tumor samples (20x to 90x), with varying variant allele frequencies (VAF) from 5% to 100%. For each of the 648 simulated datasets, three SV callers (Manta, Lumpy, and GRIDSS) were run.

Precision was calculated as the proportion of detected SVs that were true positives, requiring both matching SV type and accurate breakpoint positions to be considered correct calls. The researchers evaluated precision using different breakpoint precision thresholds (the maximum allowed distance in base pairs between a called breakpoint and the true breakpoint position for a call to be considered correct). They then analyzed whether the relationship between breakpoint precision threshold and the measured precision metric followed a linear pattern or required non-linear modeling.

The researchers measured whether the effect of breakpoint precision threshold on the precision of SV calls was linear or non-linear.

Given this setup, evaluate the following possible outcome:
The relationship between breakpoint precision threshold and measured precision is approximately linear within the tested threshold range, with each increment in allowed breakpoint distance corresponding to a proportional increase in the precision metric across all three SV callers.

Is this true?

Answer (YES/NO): NO